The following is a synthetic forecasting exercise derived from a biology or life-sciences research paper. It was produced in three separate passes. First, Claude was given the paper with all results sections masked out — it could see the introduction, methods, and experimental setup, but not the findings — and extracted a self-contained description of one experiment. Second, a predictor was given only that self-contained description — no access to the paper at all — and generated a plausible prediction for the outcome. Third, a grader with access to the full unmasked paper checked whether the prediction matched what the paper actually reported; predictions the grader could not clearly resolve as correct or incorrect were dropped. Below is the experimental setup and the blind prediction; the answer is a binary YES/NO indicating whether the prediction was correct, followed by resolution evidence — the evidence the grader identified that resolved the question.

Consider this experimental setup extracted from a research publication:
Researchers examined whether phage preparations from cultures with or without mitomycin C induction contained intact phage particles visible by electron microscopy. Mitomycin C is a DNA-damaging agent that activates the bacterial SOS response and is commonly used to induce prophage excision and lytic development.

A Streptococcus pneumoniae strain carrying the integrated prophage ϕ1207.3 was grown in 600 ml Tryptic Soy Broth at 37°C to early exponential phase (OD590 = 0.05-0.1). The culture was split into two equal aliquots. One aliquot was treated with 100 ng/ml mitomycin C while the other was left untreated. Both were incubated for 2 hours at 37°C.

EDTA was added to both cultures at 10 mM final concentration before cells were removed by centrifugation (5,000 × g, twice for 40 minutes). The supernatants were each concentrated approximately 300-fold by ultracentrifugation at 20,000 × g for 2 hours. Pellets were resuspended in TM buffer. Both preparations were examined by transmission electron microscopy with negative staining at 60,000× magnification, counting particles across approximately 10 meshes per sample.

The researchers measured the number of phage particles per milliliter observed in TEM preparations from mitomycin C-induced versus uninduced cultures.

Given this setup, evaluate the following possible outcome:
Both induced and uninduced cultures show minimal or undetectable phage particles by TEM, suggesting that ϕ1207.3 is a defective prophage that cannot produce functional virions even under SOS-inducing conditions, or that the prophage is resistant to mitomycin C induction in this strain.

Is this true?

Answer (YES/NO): NO